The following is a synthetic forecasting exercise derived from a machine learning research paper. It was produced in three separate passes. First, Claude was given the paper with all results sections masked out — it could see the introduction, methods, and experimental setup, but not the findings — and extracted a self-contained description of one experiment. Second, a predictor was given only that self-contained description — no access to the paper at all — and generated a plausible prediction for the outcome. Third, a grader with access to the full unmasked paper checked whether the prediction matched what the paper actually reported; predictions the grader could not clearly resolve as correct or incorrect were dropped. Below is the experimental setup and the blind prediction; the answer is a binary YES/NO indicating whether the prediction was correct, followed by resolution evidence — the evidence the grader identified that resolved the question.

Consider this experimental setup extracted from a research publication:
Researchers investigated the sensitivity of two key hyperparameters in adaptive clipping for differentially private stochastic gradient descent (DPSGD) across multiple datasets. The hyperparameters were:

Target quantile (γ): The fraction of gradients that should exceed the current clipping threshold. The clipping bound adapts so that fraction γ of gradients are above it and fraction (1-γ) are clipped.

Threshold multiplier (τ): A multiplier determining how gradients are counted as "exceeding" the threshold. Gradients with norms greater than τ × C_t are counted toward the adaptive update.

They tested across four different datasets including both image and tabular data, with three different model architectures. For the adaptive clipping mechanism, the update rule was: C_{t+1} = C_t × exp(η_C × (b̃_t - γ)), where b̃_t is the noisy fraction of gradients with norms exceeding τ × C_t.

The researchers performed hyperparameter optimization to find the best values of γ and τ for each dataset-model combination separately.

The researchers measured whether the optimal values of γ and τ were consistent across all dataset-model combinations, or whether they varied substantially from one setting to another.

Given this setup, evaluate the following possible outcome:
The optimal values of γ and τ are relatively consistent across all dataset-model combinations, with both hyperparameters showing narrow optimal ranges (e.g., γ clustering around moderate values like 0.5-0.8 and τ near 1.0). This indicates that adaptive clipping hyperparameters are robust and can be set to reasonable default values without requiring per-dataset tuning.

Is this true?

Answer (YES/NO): NO